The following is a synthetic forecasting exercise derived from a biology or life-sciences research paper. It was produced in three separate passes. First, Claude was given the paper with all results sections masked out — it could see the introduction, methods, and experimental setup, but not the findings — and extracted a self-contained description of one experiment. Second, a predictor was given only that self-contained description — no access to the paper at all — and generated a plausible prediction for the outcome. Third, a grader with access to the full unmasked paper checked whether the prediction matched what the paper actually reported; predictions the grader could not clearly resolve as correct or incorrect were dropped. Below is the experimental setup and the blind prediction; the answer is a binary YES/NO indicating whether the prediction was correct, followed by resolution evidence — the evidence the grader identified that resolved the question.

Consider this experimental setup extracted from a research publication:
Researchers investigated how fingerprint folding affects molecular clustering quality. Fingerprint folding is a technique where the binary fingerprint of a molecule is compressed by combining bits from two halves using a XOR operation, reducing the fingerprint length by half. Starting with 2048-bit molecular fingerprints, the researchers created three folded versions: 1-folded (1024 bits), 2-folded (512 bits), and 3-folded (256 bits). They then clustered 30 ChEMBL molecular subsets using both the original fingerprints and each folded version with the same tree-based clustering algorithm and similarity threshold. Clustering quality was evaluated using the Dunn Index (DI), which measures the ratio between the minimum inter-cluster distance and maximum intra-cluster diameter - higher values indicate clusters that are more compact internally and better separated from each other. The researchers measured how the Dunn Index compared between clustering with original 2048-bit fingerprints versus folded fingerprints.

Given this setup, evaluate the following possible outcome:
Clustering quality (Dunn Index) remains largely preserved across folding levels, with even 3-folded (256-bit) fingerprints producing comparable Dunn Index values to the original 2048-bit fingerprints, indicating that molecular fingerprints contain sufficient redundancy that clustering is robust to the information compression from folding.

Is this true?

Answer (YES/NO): NO